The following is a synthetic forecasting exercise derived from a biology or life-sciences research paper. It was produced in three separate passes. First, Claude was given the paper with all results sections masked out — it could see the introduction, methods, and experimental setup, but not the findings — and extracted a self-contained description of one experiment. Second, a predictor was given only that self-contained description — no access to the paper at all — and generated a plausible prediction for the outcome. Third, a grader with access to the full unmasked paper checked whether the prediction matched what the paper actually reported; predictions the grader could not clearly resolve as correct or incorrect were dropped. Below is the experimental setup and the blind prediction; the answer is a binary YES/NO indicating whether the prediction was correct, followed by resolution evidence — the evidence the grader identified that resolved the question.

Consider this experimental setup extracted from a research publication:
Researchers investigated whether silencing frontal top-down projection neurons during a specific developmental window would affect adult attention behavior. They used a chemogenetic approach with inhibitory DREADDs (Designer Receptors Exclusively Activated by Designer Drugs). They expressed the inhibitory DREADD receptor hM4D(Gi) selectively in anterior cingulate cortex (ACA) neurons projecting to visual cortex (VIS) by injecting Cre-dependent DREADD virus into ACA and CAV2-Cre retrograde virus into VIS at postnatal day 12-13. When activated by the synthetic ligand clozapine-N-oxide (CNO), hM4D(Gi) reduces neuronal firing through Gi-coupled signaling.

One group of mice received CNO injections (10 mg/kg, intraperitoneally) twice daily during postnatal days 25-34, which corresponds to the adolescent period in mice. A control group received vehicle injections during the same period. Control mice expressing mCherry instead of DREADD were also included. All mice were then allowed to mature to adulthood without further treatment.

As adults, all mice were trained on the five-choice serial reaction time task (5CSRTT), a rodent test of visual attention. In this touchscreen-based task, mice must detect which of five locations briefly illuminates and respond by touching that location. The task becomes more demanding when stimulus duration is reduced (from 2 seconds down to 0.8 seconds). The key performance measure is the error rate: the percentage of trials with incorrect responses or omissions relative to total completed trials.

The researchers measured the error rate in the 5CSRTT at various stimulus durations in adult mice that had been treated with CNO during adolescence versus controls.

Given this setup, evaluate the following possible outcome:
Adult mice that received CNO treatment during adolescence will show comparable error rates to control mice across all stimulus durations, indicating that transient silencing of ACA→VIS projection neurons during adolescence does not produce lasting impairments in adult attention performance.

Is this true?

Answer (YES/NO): NO